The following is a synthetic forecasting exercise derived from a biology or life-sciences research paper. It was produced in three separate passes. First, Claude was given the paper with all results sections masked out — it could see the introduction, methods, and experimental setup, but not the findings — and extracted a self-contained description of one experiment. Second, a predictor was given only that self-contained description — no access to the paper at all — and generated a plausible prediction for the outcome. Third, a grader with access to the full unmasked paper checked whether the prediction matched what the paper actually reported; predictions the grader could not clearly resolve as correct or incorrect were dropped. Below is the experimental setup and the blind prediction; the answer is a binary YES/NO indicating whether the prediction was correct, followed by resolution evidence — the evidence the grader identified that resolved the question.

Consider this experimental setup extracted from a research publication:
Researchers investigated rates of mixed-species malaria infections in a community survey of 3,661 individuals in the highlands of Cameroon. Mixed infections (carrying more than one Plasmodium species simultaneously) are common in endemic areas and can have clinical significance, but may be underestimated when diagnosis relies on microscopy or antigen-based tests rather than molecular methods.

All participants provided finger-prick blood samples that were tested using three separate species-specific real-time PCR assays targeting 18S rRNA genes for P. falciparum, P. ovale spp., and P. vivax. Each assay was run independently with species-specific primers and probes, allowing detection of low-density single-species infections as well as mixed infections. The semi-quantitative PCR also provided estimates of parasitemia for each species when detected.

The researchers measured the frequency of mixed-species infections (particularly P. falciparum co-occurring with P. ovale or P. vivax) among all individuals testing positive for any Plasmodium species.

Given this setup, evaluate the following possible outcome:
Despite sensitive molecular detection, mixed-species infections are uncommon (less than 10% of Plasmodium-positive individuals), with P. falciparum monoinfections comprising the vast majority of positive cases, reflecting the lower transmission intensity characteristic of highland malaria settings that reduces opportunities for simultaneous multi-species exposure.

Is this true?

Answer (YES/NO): YES